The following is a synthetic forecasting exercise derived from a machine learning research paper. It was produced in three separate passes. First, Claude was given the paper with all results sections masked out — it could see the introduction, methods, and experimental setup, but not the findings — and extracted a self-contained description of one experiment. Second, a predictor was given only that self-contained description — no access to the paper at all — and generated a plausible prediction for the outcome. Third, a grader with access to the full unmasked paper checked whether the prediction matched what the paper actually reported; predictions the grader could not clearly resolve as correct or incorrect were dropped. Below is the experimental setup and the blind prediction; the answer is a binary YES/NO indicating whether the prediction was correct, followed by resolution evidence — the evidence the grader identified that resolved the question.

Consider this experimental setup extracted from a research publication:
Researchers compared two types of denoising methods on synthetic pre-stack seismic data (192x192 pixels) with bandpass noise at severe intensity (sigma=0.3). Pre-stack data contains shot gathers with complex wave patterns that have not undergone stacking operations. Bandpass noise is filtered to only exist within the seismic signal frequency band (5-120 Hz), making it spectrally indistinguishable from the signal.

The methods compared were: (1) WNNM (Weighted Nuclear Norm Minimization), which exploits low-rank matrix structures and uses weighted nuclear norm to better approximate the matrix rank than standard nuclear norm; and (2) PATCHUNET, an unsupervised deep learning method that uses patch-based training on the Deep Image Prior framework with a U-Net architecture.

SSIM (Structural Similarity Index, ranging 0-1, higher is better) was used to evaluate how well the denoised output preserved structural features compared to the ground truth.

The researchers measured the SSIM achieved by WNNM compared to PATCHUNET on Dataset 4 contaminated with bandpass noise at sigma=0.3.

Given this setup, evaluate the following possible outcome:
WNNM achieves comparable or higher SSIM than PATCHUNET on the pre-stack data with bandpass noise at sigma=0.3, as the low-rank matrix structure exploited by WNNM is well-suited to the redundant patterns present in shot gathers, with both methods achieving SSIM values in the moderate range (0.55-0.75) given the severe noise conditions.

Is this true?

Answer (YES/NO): NO